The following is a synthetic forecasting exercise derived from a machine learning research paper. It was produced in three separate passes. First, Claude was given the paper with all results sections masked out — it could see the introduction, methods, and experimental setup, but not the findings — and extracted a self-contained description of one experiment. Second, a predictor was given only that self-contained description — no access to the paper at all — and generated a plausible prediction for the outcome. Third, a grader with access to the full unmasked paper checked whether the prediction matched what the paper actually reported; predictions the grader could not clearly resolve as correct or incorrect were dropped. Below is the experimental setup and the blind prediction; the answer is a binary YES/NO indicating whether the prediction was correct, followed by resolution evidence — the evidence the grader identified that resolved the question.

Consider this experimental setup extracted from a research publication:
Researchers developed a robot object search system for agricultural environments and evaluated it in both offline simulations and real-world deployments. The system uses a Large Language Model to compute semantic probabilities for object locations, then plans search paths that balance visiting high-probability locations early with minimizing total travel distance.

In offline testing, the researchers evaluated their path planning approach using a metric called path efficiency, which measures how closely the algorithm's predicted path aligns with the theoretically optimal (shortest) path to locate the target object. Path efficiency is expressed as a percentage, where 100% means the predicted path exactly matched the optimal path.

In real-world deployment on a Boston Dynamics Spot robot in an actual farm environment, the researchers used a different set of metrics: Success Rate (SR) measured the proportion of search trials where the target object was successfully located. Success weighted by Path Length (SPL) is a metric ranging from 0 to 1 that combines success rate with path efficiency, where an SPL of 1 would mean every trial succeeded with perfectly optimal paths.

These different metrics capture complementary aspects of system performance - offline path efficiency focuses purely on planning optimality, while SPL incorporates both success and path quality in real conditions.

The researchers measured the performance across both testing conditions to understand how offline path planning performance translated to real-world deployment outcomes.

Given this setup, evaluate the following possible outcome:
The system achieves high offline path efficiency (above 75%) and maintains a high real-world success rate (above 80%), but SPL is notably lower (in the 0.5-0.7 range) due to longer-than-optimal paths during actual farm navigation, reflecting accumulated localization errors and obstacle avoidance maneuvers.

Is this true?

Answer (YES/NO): NO